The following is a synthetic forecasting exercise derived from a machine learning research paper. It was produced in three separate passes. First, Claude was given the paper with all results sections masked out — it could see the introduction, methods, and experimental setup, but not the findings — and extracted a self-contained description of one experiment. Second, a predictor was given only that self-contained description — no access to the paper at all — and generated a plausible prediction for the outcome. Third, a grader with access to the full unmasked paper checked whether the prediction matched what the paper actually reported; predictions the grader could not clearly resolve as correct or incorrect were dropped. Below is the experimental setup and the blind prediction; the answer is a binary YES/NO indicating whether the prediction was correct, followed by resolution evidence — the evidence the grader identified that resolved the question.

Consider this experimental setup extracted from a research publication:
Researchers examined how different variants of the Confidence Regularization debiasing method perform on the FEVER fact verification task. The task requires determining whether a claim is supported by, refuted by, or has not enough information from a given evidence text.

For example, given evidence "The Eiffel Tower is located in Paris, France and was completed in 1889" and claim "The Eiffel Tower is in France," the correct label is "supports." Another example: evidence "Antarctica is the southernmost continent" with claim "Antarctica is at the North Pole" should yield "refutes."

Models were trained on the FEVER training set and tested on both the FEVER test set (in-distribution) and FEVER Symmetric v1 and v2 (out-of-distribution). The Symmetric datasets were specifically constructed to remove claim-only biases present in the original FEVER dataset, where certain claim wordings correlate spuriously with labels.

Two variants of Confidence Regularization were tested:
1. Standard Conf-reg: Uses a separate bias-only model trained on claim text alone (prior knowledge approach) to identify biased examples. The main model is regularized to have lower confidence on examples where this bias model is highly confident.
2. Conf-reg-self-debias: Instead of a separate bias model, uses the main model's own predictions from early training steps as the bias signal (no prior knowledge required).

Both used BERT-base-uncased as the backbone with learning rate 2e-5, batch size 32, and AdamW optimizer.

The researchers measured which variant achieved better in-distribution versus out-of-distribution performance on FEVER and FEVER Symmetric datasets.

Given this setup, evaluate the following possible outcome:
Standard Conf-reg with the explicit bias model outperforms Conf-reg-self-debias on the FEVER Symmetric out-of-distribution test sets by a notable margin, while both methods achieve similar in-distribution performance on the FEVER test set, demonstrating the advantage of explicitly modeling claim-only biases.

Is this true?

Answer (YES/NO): NO